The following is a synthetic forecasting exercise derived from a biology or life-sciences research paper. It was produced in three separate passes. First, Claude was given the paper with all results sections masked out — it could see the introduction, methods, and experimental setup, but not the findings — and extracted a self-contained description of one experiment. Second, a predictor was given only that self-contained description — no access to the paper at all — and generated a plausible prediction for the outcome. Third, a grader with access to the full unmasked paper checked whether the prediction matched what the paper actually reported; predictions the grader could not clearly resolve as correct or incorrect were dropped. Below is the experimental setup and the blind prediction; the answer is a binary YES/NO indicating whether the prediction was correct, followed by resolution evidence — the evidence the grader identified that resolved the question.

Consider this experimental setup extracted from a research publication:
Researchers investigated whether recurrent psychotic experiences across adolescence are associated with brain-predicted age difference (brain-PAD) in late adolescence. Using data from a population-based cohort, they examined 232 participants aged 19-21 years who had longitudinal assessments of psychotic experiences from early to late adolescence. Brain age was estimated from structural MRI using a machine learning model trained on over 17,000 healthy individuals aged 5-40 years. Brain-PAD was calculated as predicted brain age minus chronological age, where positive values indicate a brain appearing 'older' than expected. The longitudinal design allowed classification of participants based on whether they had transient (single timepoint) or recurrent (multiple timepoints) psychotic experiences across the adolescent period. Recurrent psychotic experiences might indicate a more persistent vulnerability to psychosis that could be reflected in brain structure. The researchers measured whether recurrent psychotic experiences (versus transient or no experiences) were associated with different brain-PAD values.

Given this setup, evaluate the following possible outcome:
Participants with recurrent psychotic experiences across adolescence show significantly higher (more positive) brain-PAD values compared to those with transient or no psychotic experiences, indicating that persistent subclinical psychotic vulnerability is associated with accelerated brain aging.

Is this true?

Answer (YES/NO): NO